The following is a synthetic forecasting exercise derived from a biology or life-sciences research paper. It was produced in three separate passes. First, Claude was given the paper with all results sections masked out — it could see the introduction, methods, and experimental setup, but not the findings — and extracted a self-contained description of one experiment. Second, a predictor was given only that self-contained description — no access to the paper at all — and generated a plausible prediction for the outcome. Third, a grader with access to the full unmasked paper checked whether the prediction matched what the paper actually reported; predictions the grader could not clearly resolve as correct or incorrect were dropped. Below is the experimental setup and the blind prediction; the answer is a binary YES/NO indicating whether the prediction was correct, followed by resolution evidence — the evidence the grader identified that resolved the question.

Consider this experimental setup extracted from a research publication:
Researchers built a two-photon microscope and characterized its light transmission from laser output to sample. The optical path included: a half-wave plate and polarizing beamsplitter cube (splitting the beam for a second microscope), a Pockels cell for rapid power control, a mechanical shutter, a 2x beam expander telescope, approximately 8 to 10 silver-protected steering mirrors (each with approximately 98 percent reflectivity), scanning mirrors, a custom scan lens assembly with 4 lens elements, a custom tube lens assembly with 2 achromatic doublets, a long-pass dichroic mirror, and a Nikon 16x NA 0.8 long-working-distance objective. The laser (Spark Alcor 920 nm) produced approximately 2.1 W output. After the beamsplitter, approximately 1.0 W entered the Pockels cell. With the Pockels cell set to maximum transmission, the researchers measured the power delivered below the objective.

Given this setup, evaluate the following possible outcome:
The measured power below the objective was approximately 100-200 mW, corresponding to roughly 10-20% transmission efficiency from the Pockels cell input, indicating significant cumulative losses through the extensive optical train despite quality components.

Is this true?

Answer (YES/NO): NO